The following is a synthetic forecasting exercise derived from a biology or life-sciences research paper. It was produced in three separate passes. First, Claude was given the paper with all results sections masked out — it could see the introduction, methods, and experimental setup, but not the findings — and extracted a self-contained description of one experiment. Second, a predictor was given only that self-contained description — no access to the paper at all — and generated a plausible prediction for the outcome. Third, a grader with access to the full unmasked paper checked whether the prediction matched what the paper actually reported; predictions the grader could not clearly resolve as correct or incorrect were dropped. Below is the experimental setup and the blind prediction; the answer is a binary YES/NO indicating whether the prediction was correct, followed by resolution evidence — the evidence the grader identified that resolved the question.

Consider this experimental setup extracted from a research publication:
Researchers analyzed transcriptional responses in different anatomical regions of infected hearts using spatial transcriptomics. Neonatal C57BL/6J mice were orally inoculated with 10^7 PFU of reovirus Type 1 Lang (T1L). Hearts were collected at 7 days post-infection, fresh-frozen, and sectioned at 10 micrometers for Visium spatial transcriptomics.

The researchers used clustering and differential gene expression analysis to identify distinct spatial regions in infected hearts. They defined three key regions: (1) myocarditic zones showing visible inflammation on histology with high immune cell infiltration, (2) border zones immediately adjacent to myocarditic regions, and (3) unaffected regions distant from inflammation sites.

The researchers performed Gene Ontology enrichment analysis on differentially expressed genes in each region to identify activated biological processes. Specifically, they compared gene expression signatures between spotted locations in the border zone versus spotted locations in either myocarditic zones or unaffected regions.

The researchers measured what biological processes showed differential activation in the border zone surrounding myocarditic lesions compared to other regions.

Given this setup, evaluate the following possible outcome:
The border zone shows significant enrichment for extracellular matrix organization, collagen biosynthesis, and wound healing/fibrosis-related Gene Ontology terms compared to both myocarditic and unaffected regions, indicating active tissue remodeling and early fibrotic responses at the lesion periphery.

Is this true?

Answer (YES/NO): NO